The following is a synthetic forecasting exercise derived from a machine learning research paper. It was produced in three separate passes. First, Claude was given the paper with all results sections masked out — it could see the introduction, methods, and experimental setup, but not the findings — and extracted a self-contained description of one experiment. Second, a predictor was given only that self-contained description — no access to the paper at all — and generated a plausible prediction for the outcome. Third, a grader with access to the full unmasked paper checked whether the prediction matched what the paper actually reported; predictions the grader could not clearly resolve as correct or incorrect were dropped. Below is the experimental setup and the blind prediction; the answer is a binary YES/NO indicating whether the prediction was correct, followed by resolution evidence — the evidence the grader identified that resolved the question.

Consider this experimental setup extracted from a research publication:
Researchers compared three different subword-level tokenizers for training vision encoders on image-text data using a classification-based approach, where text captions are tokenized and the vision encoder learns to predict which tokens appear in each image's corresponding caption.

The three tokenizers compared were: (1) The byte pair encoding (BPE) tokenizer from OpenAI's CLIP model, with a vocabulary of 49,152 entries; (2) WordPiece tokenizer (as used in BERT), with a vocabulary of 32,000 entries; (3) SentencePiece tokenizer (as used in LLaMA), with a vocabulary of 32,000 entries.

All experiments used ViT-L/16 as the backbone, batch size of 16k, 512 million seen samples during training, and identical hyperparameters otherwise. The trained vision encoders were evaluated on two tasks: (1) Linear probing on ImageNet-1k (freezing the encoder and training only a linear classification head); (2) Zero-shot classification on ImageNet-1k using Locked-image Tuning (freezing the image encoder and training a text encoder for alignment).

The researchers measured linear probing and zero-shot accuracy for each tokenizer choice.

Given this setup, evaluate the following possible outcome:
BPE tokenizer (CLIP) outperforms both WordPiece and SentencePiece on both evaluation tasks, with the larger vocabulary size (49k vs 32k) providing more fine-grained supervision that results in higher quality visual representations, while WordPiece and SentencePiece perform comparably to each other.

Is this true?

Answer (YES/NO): NO